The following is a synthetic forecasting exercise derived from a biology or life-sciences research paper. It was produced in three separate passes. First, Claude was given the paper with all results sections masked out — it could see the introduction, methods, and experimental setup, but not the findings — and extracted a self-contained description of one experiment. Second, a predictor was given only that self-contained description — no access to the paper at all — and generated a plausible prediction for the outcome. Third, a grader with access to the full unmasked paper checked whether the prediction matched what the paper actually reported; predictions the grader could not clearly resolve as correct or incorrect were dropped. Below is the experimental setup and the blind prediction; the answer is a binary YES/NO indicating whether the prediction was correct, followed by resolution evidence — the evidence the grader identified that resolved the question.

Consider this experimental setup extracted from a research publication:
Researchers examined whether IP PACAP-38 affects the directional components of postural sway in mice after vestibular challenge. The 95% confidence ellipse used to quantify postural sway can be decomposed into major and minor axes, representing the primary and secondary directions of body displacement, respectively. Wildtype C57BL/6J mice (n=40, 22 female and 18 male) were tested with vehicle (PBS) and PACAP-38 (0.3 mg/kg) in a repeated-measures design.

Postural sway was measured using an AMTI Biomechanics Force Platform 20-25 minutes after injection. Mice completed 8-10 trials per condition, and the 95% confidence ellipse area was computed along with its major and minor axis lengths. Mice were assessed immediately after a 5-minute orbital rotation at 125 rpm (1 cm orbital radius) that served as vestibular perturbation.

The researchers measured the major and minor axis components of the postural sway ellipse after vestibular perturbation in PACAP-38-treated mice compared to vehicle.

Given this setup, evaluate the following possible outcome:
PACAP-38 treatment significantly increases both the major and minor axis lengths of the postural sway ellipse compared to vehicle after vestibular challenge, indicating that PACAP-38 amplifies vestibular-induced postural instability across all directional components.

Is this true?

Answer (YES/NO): NO